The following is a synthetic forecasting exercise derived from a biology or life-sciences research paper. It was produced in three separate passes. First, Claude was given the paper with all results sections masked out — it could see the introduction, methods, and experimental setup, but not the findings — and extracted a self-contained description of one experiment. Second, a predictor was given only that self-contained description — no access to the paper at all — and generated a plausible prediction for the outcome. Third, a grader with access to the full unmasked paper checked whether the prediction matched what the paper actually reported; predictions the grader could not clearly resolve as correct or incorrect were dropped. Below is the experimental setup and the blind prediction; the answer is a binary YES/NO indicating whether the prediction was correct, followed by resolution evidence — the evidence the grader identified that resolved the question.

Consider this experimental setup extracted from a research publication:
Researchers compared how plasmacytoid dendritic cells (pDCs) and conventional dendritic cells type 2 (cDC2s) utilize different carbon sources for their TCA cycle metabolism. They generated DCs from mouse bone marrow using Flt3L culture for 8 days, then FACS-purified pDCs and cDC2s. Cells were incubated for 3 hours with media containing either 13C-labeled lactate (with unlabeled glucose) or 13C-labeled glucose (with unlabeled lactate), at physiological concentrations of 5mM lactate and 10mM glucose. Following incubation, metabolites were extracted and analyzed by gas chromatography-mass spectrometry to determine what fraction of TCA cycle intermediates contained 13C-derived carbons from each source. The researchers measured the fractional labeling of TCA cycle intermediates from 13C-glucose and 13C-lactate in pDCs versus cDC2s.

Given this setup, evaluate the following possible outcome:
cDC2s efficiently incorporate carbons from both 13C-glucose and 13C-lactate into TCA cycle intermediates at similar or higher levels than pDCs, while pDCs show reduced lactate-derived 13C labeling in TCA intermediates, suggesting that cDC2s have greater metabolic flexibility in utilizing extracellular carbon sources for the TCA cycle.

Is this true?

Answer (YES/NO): NO